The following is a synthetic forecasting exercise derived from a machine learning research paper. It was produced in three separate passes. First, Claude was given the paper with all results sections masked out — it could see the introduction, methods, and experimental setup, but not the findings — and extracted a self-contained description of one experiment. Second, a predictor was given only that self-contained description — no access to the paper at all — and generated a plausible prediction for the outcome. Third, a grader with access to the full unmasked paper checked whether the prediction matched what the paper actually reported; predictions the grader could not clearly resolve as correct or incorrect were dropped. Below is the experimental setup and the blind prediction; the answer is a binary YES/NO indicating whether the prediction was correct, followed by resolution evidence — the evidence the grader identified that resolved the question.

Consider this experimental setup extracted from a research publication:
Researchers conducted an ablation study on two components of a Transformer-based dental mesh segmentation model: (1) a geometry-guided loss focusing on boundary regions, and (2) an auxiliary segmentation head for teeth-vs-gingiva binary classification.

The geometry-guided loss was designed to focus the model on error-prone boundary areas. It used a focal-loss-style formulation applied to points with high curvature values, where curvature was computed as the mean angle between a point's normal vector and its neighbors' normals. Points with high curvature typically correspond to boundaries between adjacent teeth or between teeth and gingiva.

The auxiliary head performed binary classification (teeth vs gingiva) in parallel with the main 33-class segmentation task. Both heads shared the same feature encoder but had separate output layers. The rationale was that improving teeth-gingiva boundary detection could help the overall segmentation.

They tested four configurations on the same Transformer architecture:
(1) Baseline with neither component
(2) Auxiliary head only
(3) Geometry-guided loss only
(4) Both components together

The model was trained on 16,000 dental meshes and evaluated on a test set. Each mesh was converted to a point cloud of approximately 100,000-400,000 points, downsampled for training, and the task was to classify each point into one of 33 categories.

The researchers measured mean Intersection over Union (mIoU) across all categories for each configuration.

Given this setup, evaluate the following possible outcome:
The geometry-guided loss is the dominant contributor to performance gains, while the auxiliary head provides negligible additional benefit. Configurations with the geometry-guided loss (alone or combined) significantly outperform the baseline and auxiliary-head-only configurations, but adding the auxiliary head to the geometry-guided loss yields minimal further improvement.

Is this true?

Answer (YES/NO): NO